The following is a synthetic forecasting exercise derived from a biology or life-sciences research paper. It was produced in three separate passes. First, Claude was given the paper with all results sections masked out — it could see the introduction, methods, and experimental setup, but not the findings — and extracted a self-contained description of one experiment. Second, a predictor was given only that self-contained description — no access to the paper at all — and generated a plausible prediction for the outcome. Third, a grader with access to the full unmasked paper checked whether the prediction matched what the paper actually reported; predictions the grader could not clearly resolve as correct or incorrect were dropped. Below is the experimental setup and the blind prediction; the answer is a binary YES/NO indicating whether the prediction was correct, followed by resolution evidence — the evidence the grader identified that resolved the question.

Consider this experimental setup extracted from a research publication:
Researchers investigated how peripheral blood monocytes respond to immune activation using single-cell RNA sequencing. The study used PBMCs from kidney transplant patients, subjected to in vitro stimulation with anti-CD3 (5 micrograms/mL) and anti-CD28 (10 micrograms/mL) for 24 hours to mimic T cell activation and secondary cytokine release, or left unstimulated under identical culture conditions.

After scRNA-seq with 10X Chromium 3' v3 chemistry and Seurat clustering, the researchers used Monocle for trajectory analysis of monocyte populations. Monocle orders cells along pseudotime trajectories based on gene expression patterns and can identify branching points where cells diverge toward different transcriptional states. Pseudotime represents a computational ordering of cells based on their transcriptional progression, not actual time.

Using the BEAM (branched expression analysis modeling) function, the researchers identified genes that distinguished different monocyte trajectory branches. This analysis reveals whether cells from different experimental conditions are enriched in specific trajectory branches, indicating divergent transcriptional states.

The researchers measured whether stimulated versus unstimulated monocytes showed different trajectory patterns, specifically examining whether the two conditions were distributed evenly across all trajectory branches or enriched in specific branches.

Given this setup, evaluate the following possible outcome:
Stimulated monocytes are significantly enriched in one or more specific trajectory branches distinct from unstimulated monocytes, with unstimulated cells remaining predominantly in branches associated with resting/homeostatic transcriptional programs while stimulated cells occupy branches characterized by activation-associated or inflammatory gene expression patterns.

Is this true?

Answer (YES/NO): YES